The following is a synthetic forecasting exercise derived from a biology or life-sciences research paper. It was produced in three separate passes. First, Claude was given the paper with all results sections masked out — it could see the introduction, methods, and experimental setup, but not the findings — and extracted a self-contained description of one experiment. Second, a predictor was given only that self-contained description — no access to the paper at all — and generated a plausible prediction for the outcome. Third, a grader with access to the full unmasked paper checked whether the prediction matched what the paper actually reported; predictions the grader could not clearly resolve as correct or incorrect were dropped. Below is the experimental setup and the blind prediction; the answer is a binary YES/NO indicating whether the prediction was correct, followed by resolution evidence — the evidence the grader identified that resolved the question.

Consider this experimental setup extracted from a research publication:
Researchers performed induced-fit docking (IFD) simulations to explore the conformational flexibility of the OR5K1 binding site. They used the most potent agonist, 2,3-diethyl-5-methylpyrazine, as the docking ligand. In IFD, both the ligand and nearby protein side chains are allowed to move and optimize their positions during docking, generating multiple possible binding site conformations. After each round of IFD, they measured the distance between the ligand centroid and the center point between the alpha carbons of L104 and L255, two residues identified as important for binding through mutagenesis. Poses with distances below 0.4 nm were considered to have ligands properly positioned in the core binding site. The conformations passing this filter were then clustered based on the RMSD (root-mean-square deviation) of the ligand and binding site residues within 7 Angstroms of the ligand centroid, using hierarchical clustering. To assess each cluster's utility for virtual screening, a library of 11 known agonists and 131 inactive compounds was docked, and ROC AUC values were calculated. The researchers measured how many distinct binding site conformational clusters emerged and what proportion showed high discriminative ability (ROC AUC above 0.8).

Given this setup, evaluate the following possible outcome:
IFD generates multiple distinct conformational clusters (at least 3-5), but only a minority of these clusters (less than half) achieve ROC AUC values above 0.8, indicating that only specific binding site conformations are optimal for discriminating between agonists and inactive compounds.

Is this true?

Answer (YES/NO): YES